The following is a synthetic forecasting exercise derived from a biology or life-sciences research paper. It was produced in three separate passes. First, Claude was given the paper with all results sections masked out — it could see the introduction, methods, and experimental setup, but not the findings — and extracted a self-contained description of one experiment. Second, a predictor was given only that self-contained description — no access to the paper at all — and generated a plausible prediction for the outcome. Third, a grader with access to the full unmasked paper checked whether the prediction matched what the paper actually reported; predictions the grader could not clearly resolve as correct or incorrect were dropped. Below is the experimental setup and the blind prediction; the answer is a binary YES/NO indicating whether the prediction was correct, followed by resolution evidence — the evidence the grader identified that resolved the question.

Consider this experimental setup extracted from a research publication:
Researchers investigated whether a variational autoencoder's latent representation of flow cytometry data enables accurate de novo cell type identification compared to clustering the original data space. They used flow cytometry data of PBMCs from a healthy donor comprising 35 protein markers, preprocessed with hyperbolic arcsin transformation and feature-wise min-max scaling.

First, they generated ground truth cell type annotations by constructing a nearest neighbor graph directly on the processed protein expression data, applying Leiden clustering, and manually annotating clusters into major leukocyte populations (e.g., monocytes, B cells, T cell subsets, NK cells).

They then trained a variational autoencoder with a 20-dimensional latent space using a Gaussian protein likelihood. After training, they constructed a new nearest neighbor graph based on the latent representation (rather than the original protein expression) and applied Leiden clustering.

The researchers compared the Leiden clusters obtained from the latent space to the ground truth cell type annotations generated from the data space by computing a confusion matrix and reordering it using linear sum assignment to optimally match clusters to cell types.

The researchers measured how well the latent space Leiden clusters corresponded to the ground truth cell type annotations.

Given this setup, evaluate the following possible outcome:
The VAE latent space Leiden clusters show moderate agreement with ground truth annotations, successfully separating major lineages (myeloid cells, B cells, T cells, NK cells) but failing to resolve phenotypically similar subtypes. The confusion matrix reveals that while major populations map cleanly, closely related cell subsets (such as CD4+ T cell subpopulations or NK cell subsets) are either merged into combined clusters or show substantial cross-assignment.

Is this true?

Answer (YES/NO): NO